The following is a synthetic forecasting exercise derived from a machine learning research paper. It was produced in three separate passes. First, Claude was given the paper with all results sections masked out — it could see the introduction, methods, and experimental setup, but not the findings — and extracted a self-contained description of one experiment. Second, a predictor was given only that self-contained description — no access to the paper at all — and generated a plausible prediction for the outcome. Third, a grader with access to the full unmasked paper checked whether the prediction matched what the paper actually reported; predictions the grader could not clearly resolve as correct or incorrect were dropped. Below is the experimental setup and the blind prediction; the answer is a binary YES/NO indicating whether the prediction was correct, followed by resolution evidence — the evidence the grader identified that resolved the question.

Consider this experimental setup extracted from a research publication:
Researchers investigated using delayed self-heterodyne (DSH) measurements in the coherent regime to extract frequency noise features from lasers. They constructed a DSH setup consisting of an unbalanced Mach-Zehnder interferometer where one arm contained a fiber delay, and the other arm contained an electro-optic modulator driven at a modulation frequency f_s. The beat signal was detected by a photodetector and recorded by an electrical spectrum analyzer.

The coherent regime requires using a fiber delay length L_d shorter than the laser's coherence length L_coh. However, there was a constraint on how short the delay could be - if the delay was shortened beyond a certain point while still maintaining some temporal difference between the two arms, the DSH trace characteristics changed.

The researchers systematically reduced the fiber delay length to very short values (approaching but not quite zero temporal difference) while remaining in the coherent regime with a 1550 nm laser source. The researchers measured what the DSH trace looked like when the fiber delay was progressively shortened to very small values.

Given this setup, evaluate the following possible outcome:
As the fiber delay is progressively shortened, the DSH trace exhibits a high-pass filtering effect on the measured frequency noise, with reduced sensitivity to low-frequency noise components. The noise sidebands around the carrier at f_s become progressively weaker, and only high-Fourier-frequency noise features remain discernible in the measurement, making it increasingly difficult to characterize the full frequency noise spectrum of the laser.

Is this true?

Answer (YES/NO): NO